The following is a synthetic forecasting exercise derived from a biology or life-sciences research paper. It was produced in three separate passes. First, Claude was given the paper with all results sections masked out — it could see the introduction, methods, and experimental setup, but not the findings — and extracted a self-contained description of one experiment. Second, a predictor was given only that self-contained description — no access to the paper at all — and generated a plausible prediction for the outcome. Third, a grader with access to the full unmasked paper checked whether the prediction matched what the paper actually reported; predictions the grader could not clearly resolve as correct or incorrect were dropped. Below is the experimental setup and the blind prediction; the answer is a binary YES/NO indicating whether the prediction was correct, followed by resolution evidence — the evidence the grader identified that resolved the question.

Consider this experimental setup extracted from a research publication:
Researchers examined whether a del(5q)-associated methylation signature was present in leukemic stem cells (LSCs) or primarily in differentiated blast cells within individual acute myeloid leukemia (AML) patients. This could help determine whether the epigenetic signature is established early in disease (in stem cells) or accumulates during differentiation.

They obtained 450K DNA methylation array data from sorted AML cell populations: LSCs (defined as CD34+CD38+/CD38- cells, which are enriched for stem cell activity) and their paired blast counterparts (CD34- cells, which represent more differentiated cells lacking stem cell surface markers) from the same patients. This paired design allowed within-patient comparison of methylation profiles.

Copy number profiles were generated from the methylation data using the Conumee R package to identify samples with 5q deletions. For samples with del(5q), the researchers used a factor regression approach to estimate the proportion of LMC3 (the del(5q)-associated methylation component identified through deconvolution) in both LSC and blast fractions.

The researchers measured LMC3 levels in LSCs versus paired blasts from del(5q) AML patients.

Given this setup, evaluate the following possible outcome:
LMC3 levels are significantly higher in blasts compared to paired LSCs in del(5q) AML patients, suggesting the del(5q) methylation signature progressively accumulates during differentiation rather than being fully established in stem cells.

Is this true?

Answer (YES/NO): NO